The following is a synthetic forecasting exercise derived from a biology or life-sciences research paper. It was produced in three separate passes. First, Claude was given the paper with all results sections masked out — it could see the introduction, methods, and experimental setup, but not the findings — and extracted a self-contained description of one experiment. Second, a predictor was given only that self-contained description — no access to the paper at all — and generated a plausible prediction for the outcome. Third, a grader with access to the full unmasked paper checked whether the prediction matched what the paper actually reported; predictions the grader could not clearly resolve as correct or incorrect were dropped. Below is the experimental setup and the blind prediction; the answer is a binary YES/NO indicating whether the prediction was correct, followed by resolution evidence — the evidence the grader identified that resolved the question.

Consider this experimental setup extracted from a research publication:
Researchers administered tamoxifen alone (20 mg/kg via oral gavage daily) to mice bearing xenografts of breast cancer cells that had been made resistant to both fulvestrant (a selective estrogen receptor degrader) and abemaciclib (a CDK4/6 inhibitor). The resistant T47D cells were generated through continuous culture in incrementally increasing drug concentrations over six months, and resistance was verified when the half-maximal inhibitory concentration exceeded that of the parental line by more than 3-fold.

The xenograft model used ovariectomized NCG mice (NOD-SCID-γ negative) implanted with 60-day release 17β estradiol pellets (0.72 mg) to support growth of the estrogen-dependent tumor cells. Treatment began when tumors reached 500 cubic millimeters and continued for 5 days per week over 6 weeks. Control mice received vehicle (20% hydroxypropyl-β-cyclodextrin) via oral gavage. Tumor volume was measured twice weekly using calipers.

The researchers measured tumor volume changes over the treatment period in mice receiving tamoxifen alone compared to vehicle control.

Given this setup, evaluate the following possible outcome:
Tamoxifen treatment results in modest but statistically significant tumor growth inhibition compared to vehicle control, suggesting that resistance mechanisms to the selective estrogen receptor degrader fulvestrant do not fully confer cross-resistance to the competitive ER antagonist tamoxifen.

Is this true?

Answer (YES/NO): NO